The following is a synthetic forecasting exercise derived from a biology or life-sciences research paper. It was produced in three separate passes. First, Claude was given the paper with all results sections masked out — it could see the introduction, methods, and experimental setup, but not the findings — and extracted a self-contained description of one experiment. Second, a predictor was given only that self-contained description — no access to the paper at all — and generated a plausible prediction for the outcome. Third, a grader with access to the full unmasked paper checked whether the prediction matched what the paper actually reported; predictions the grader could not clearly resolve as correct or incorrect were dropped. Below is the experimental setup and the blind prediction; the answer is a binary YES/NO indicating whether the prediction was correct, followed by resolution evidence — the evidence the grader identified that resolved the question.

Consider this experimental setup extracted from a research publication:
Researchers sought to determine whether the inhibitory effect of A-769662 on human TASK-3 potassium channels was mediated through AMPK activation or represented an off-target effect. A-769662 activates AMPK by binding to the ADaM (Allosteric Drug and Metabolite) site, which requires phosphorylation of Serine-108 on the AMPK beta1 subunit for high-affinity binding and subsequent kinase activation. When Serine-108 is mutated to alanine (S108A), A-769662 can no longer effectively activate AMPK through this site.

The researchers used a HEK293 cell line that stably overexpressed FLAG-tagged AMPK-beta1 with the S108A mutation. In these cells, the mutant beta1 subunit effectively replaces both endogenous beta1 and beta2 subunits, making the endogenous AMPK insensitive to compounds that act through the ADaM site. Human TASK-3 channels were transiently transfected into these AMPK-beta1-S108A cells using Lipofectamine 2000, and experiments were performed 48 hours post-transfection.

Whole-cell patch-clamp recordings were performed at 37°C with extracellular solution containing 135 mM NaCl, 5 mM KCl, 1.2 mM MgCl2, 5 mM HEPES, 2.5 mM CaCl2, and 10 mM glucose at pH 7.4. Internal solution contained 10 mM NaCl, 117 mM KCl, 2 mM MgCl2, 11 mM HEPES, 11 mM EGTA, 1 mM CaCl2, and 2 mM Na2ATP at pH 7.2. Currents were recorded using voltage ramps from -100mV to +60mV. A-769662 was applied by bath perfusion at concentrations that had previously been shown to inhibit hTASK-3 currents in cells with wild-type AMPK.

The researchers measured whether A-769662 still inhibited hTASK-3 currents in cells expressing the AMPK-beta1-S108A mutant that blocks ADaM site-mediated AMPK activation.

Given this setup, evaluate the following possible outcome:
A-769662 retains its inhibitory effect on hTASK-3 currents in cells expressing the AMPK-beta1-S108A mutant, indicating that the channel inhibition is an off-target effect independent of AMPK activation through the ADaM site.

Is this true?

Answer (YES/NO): YES